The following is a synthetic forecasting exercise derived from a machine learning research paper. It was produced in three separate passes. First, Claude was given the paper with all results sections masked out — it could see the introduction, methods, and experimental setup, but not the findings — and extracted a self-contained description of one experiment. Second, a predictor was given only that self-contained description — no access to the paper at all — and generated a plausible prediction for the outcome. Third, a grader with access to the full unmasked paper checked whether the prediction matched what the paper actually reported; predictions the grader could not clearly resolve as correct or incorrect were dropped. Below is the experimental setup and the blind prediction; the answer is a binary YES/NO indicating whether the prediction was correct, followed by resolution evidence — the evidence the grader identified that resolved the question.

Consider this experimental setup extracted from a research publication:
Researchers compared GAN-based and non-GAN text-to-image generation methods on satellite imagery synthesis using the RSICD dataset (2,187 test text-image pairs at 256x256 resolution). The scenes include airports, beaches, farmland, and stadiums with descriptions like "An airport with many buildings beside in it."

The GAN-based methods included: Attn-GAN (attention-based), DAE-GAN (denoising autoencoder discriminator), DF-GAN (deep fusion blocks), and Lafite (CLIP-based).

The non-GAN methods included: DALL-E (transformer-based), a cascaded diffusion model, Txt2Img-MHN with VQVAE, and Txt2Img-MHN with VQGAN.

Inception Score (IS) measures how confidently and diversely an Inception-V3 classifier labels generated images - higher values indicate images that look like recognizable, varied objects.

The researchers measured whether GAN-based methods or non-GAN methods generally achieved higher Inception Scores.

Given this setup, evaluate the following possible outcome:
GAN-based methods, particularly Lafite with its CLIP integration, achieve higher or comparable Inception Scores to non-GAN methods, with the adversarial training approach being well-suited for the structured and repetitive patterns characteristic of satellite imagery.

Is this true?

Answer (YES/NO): YES